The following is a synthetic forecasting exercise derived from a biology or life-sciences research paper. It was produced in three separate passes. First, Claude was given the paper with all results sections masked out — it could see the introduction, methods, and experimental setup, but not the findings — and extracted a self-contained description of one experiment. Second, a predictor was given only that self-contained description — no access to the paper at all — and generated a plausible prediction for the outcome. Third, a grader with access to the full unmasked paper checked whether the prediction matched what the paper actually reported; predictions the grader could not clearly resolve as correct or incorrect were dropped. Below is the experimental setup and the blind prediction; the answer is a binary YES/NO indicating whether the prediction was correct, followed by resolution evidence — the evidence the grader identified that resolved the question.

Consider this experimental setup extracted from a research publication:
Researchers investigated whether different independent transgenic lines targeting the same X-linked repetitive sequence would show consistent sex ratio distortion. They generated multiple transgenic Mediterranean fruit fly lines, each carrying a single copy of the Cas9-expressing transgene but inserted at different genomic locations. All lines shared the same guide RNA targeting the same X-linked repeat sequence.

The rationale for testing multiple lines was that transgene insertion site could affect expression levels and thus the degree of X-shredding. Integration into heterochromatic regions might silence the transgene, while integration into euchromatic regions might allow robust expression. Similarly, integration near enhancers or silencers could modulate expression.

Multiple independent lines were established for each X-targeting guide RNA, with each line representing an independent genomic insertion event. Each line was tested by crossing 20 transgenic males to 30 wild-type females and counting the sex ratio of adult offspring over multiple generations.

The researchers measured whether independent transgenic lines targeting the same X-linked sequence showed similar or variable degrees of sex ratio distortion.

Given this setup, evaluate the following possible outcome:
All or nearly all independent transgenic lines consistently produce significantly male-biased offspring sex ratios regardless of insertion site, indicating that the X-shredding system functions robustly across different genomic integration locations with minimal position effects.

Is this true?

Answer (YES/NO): YES